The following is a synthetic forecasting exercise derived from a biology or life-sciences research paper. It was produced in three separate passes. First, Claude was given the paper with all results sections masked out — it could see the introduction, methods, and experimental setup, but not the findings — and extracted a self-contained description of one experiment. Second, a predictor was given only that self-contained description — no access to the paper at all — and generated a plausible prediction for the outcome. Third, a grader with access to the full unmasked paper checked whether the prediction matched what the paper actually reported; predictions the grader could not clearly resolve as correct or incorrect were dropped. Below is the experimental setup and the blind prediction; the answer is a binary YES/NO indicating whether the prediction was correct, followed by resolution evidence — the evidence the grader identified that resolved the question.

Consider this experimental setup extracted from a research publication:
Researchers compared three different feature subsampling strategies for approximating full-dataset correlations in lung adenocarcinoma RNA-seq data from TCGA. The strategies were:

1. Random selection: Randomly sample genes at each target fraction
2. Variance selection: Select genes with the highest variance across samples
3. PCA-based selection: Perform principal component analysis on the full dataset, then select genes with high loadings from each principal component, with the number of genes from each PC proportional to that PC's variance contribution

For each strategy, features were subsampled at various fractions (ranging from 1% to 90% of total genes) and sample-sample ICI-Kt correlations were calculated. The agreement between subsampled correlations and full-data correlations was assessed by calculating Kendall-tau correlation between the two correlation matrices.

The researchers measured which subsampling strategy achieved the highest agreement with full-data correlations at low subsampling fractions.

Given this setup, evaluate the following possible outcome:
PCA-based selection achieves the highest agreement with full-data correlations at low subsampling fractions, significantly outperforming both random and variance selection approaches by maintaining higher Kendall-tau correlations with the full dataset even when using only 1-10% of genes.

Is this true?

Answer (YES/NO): NO